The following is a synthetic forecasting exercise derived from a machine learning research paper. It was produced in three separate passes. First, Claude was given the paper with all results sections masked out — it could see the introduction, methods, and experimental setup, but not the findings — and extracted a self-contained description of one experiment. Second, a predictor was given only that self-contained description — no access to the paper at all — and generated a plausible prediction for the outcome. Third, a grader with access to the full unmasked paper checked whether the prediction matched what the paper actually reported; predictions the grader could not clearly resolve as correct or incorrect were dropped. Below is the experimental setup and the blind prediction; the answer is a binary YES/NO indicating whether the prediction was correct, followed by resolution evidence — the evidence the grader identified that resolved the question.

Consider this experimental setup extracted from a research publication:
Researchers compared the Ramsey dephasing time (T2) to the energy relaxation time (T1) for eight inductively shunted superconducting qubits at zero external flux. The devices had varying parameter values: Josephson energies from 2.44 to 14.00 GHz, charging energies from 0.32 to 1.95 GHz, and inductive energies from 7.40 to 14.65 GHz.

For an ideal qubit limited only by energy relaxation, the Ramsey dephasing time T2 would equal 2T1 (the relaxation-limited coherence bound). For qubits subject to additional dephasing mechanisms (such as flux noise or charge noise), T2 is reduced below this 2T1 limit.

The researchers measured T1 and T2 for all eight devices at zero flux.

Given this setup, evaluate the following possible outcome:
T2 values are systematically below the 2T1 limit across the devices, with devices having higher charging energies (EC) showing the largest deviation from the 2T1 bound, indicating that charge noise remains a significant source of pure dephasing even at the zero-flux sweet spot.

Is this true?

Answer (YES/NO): NO